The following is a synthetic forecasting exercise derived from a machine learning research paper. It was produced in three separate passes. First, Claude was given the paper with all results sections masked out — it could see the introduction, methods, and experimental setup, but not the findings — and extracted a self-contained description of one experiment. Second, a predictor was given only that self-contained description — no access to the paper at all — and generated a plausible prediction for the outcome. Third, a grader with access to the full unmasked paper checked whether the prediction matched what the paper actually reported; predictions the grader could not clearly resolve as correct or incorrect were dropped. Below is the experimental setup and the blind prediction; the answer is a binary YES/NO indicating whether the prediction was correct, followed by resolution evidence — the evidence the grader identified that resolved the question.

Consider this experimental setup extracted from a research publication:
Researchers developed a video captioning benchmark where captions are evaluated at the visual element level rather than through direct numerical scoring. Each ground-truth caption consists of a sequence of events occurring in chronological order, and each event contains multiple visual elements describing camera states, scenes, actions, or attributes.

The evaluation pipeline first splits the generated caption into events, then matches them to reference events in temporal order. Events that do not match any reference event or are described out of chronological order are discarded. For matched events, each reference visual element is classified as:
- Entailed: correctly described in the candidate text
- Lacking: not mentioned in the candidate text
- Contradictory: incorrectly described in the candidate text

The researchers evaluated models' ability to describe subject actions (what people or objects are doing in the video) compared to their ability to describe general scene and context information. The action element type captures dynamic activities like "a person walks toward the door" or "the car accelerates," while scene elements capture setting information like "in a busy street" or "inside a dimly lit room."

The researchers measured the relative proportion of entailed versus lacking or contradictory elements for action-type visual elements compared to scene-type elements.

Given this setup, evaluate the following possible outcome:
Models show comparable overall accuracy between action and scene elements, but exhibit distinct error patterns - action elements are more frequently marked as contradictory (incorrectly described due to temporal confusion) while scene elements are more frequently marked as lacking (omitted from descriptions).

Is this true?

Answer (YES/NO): NO